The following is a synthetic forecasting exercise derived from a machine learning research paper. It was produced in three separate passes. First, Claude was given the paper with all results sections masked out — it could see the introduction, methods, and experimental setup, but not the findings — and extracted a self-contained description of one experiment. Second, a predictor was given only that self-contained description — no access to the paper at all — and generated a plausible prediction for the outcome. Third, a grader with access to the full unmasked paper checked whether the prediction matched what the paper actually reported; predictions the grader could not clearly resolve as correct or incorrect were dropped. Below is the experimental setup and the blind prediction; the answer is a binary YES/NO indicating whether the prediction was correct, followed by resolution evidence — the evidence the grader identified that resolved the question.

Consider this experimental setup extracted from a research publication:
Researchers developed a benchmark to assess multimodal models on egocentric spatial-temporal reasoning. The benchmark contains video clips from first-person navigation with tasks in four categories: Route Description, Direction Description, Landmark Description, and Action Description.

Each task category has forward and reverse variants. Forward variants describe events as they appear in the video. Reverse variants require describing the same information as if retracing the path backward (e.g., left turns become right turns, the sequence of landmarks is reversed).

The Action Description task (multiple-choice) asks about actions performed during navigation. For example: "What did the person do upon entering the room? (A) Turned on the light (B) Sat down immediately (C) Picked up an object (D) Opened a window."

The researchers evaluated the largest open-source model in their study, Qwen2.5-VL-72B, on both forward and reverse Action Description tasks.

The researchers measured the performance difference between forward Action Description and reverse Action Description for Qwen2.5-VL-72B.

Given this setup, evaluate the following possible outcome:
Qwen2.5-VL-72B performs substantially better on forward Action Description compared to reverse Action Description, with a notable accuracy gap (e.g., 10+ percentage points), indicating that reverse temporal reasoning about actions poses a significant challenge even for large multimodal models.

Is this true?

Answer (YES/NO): NO